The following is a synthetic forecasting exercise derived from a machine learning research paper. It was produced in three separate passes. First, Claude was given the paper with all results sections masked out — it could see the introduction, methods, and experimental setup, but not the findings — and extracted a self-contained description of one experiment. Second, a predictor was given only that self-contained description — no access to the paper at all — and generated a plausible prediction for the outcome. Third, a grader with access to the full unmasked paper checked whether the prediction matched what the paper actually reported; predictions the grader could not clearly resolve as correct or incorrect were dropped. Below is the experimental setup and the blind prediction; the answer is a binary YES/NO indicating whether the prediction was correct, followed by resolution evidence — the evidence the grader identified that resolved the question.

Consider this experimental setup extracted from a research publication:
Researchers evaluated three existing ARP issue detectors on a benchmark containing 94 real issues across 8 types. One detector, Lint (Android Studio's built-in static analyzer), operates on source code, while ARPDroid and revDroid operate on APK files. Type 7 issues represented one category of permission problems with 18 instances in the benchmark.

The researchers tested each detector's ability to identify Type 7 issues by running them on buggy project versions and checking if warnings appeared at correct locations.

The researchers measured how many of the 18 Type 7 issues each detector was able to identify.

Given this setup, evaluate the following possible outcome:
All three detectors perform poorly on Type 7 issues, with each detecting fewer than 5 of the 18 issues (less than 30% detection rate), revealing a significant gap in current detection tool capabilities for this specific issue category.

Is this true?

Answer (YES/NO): NO